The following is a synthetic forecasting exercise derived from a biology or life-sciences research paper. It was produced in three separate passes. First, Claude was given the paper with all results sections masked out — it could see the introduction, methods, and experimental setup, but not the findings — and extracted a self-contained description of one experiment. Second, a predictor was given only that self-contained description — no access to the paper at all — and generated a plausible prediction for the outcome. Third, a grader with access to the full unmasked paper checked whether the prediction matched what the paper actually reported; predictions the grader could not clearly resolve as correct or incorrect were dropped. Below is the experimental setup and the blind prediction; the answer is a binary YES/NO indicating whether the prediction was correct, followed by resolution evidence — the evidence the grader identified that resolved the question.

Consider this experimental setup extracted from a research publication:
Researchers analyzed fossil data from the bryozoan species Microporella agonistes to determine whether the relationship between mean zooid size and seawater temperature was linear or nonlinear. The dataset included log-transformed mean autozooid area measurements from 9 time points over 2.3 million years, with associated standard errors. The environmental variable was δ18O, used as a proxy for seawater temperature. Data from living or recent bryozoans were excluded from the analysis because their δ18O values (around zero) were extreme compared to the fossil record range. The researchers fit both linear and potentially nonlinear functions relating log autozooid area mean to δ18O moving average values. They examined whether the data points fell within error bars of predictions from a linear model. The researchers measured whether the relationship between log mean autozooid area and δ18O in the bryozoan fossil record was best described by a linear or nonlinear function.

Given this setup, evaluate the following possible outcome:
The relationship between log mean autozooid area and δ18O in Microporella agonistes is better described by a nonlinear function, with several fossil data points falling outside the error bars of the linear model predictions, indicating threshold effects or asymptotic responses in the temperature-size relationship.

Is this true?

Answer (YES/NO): NO